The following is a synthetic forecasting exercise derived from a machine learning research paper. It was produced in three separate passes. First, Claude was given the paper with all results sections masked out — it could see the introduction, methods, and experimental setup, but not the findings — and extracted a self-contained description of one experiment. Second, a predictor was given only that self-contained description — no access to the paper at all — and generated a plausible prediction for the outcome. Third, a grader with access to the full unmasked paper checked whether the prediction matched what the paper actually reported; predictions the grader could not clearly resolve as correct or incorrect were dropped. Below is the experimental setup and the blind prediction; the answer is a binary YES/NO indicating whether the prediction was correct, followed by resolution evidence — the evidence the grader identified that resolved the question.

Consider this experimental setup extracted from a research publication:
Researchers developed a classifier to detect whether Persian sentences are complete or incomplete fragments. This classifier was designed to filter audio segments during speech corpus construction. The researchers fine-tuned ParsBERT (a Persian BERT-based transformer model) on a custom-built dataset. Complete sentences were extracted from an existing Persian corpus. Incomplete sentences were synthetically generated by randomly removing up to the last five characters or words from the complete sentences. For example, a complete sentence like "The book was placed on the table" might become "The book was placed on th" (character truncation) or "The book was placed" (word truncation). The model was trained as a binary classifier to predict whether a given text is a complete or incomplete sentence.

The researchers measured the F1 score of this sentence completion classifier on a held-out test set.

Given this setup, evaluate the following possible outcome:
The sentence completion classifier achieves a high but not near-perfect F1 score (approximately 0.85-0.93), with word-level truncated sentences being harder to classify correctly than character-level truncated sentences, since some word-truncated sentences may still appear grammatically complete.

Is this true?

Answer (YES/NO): NO